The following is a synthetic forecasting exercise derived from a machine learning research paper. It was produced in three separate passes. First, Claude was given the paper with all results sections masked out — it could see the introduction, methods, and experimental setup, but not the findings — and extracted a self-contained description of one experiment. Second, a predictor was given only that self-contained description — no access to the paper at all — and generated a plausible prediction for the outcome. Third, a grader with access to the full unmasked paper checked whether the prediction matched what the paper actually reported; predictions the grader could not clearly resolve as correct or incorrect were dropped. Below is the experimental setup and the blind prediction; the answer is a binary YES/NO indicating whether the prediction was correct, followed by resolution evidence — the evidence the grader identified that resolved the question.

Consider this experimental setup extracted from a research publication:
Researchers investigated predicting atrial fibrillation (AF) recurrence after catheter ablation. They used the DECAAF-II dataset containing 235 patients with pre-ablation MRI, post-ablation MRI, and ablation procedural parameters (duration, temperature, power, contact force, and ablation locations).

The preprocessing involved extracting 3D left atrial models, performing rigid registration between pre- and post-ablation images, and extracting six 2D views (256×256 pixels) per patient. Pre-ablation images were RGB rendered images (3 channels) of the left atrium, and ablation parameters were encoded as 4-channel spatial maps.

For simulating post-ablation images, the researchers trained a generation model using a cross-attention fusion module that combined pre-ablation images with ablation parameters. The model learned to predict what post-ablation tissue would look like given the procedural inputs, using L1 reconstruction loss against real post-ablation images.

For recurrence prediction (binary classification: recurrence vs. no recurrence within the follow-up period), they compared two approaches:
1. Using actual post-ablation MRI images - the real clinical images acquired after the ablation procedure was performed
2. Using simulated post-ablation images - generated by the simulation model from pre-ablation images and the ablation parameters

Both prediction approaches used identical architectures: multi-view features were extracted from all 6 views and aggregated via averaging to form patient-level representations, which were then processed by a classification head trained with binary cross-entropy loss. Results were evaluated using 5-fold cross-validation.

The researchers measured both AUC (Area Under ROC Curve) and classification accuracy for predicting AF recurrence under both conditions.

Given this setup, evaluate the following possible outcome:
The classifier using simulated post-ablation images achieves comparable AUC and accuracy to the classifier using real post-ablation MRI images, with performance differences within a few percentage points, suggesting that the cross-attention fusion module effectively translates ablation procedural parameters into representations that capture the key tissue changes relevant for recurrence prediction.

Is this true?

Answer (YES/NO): YES